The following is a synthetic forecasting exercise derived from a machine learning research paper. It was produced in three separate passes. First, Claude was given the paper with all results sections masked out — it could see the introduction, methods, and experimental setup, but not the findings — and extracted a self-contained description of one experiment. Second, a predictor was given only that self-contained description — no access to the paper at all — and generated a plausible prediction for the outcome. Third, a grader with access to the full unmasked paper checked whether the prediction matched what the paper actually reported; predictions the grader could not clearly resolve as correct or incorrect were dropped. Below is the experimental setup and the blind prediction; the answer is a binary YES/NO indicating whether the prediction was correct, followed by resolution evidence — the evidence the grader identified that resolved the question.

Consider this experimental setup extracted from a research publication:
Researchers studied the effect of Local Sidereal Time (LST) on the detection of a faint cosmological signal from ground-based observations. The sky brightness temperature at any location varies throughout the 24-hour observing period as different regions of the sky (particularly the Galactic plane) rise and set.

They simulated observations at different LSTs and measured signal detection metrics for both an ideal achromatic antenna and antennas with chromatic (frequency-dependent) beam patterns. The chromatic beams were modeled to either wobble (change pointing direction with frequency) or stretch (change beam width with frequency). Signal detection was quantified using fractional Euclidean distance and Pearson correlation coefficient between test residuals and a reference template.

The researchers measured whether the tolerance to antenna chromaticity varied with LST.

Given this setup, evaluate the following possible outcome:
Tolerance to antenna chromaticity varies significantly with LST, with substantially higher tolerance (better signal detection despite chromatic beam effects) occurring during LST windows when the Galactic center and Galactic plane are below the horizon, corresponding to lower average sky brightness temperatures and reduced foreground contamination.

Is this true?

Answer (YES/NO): YES